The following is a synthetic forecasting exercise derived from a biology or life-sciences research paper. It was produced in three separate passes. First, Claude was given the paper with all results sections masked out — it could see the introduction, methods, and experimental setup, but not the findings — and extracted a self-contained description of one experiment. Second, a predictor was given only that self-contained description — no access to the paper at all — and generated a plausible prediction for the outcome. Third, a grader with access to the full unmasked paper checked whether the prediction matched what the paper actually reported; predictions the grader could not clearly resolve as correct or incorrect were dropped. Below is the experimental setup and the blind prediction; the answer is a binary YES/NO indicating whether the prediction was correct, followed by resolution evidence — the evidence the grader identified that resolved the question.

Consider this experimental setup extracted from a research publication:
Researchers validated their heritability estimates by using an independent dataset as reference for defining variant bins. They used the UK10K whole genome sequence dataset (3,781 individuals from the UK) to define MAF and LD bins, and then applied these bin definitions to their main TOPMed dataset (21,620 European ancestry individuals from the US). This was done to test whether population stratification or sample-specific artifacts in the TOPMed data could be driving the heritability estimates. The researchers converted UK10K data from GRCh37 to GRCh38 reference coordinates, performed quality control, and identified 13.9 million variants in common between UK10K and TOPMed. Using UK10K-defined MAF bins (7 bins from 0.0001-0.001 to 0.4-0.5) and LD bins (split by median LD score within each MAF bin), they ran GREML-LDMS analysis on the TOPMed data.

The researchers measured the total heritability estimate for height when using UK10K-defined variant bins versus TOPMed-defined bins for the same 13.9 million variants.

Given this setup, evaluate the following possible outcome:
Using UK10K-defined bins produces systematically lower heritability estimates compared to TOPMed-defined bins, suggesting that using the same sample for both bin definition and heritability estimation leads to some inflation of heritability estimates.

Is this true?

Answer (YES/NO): NO